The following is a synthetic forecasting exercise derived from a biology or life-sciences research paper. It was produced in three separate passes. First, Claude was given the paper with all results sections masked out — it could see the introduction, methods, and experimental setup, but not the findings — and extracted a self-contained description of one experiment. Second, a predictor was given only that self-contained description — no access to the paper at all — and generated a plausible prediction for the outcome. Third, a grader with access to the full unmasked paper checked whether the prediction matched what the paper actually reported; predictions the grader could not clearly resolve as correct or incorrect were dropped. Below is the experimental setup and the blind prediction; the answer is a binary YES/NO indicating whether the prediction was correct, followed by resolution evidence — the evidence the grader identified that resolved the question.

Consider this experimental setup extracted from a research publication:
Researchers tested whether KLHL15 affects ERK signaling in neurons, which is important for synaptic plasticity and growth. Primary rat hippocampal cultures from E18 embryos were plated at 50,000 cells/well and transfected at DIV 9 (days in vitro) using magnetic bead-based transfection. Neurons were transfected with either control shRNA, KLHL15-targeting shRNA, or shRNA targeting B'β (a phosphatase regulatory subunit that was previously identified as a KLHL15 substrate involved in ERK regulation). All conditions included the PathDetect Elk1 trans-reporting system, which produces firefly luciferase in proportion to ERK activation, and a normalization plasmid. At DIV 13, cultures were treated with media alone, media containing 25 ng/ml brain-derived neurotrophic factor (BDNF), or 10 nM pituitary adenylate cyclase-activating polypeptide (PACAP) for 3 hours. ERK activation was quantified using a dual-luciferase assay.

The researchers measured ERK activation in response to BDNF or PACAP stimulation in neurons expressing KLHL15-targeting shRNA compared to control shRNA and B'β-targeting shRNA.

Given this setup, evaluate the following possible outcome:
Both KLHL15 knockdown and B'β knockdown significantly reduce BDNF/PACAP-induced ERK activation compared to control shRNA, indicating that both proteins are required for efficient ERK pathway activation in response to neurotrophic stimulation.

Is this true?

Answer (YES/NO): NO